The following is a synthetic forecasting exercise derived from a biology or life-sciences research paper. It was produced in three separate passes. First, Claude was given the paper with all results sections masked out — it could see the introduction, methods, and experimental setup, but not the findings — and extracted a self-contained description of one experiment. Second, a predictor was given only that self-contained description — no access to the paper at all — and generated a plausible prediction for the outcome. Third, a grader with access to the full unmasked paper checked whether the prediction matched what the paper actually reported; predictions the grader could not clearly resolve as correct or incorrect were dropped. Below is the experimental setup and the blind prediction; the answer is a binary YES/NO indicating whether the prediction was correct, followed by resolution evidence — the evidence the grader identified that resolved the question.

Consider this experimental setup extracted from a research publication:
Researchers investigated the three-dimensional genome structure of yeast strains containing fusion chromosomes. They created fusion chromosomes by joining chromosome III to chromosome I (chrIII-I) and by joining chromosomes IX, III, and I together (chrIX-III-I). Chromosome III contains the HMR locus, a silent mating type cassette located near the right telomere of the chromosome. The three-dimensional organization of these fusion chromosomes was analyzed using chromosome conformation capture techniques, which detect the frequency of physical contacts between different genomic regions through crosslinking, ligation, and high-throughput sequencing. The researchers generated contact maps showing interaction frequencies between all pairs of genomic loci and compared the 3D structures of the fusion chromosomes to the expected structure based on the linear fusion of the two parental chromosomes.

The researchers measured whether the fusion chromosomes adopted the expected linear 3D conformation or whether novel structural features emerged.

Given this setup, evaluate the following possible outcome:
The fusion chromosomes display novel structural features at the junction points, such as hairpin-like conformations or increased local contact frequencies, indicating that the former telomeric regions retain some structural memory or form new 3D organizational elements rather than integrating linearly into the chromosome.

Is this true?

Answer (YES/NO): YES